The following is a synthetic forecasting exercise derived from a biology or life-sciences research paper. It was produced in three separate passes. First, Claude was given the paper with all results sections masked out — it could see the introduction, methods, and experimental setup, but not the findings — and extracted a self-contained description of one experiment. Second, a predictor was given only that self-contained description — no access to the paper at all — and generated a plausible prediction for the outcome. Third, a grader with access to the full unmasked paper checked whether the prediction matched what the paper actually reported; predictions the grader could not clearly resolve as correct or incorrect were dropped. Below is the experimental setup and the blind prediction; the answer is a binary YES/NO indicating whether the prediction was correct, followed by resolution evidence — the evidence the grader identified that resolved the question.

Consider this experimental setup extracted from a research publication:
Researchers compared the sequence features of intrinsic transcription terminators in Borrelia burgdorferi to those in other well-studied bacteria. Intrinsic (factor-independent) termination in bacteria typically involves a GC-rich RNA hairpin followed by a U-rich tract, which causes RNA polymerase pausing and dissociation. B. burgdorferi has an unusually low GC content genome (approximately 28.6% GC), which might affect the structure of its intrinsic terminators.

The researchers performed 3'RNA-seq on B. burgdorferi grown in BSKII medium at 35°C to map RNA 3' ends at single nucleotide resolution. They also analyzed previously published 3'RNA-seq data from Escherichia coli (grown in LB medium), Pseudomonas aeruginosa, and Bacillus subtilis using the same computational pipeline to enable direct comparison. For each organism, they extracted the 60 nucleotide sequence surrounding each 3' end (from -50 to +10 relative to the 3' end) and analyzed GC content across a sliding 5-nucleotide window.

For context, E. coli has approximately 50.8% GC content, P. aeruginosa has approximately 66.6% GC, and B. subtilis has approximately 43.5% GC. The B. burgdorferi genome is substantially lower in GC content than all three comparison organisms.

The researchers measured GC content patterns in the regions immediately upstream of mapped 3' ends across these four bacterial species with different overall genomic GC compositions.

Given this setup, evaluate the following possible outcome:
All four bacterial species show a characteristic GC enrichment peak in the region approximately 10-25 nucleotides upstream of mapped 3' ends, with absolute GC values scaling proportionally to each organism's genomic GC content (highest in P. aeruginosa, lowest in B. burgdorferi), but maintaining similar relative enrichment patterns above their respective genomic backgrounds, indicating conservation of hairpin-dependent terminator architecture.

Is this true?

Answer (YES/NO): NO